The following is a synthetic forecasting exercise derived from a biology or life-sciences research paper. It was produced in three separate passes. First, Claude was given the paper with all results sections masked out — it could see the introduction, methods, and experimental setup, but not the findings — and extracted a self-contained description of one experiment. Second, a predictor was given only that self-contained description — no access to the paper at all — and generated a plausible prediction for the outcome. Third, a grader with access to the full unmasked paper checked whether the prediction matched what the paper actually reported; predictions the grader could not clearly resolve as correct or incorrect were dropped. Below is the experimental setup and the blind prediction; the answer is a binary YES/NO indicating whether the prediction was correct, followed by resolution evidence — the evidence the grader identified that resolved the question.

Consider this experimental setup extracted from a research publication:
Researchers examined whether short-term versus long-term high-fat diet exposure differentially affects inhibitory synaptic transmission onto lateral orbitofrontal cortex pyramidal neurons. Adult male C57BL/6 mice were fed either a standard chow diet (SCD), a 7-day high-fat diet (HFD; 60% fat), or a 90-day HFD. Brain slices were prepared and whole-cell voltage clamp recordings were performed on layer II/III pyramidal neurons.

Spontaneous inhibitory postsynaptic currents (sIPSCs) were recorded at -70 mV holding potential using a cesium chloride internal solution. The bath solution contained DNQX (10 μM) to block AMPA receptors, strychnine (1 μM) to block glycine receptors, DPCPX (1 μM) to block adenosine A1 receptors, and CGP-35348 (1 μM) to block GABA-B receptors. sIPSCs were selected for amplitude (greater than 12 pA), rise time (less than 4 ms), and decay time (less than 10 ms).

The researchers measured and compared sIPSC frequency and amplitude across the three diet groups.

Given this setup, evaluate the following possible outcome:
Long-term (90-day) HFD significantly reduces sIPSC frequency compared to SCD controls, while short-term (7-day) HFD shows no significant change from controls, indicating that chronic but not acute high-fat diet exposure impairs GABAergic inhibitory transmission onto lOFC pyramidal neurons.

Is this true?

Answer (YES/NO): YES